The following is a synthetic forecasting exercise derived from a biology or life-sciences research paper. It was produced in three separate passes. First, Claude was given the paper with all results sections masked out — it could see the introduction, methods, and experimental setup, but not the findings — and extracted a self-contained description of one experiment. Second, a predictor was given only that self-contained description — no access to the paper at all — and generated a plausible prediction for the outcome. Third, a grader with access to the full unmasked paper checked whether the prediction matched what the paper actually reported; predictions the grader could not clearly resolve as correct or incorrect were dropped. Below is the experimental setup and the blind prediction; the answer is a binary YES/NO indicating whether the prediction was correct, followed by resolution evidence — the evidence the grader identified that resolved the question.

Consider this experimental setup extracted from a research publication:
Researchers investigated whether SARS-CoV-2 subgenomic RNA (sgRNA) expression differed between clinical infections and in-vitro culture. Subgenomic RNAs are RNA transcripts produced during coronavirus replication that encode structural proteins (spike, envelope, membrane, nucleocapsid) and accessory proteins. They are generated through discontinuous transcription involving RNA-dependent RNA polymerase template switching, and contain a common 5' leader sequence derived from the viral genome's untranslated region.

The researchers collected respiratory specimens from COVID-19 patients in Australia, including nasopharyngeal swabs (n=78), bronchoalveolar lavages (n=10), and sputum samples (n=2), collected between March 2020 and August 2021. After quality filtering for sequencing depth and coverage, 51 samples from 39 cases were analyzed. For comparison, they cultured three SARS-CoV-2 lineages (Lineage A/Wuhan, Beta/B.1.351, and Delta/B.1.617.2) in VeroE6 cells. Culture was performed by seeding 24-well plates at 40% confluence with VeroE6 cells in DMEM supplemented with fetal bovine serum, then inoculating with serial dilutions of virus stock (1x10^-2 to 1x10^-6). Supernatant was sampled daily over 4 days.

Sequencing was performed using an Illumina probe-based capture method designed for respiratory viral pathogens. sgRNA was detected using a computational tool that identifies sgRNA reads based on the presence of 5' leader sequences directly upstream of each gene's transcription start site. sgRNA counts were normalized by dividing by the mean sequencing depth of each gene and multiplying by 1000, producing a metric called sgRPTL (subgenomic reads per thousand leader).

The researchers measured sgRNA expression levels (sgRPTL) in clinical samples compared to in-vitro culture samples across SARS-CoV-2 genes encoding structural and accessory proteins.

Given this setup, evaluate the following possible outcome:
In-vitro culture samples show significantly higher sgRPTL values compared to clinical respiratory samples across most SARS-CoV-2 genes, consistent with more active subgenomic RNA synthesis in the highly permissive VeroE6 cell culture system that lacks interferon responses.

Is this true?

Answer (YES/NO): NO